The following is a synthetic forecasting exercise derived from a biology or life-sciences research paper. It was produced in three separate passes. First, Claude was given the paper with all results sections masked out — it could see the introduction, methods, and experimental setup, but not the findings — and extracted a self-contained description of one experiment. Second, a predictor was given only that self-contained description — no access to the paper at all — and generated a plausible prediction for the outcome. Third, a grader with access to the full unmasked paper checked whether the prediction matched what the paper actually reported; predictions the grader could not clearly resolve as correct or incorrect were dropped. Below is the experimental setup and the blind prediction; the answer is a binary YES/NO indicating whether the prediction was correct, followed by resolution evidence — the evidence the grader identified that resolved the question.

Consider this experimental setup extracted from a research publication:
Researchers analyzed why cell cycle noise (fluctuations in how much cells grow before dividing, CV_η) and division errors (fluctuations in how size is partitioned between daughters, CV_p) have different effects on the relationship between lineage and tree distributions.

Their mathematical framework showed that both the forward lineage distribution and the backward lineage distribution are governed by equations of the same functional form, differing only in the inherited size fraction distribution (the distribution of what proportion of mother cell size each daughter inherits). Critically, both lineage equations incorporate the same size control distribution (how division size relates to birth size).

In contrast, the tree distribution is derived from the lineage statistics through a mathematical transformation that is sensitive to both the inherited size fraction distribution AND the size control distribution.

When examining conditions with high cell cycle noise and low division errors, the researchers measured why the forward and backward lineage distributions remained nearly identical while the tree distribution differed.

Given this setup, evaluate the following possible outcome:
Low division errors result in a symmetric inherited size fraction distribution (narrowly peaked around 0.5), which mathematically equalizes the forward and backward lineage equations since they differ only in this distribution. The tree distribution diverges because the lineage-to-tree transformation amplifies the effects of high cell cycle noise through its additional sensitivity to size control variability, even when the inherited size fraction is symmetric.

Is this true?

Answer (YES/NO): NO